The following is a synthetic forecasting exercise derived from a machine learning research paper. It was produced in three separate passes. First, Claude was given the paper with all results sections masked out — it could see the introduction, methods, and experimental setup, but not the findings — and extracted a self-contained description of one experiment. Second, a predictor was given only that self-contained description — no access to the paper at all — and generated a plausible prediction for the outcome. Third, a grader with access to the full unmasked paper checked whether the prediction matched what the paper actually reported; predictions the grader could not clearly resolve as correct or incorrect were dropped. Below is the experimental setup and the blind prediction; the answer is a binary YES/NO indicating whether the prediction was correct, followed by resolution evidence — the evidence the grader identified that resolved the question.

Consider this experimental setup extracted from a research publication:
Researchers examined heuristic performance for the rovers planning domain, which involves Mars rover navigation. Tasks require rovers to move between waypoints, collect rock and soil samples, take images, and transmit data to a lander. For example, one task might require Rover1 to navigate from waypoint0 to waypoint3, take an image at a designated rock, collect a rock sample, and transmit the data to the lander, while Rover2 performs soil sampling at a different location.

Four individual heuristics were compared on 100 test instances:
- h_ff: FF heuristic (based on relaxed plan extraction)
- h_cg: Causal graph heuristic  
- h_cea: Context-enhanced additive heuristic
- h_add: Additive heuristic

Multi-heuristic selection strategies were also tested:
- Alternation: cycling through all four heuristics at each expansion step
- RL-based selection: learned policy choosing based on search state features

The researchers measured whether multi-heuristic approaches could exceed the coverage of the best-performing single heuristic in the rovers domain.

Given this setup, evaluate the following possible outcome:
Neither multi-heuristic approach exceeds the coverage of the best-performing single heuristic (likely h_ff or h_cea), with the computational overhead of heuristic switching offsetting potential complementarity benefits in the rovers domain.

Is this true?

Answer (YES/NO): NO